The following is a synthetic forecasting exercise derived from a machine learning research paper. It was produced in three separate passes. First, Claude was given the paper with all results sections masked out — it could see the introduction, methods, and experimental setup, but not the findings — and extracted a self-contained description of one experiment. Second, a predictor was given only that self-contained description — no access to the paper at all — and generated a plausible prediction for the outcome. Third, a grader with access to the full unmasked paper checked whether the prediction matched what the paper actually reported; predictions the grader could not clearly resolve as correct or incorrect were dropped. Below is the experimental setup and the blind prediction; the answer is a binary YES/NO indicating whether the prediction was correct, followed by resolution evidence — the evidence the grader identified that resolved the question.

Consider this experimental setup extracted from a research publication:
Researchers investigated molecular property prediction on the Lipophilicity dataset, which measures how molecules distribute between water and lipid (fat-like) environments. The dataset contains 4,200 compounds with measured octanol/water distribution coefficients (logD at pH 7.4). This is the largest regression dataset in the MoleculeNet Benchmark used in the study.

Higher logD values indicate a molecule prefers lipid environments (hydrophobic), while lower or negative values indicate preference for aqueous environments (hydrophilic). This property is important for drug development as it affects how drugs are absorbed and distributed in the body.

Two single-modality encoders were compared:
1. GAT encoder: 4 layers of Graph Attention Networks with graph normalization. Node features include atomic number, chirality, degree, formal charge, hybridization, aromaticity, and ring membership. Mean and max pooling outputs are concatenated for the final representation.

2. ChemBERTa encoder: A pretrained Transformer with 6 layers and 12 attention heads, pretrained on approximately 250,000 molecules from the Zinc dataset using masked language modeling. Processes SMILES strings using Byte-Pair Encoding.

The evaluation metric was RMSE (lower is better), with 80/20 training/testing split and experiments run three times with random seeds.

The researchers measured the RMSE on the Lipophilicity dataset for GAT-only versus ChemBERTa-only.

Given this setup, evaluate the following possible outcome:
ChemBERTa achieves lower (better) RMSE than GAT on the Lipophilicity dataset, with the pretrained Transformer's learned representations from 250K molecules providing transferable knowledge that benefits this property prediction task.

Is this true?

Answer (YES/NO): NO